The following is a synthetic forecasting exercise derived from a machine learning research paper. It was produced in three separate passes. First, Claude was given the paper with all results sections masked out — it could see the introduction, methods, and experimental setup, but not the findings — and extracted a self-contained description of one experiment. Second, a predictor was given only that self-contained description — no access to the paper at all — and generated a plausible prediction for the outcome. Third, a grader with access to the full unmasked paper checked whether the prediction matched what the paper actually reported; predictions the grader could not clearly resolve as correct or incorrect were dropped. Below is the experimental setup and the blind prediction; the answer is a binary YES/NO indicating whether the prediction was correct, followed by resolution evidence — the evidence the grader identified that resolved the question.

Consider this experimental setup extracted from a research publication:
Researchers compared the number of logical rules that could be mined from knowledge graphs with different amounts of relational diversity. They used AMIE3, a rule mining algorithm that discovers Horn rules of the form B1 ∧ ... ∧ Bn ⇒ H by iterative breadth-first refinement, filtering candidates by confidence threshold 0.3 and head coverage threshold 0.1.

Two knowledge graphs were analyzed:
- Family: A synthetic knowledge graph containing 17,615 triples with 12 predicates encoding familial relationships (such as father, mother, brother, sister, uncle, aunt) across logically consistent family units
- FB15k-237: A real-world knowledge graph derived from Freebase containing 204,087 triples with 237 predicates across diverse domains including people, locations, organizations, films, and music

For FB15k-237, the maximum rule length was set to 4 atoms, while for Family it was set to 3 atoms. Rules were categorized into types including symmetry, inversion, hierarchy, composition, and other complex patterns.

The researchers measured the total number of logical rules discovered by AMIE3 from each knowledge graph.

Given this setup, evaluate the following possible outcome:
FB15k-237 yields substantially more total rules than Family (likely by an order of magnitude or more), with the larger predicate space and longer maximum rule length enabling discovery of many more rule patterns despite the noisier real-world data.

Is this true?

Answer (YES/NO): NO